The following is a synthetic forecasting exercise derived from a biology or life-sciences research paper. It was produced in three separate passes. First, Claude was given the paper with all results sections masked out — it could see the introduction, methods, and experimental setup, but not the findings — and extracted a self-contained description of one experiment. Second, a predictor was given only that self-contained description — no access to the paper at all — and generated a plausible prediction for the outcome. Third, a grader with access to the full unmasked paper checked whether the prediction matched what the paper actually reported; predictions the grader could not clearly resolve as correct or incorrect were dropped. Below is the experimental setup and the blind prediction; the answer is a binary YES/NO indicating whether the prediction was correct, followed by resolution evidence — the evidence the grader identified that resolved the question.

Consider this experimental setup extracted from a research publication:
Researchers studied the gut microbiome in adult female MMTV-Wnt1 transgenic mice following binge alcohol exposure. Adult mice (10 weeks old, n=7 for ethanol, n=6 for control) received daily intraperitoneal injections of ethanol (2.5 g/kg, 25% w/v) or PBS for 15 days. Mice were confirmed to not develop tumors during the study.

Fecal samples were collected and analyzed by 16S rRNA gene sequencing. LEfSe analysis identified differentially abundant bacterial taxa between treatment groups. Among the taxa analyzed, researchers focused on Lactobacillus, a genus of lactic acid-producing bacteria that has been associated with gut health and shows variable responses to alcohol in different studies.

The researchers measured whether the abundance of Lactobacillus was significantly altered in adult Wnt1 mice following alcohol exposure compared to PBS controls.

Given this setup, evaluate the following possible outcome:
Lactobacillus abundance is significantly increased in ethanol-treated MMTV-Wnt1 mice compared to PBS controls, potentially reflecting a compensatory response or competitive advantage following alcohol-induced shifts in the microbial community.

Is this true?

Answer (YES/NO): YES